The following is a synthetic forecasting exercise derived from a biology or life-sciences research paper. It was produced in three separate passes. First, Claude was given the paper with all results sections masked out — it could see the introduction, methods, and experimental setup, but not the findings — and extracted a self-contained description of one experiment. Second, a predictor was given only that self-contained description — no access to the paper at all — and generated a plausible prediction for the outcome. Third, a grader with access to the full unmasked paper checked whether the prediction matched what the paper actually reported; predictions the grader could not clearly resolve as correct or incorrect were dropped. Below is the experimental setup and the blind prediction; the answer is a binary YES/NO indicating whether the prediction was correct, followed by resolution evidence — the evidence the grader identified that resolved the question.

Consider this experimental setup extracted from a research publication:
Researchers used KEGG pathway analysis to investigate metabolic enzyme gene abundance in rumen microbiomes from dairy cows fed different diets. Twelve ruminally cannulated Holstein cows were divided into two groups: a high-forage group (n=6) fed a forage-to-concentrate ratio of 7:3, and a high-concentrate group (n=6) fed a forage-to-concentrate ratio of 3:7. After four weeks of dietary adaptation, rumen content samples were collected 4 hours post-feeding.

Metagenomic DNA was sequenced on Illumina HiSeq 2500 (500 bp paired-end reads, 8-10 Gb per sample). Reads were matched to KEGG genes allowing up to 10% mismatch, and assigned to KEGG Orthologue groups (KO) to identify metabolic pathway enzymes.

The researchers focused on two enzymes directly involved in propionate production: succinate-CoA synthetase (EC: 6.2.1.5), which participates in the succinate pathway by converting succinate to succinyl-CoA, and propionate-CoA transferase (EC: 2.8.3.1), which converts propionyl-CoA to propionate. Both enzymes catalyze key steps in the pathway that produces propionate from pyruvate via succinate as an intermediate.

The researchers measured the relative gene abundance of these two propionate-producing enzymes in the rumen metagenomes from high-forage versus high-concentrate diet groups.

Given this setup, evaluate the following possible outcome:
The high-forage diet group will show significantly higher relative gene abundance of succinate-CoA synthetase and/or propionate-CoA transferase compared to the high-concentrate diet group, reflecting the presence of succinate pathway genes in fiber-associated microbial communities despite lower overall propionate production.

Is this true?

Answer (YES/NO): NO